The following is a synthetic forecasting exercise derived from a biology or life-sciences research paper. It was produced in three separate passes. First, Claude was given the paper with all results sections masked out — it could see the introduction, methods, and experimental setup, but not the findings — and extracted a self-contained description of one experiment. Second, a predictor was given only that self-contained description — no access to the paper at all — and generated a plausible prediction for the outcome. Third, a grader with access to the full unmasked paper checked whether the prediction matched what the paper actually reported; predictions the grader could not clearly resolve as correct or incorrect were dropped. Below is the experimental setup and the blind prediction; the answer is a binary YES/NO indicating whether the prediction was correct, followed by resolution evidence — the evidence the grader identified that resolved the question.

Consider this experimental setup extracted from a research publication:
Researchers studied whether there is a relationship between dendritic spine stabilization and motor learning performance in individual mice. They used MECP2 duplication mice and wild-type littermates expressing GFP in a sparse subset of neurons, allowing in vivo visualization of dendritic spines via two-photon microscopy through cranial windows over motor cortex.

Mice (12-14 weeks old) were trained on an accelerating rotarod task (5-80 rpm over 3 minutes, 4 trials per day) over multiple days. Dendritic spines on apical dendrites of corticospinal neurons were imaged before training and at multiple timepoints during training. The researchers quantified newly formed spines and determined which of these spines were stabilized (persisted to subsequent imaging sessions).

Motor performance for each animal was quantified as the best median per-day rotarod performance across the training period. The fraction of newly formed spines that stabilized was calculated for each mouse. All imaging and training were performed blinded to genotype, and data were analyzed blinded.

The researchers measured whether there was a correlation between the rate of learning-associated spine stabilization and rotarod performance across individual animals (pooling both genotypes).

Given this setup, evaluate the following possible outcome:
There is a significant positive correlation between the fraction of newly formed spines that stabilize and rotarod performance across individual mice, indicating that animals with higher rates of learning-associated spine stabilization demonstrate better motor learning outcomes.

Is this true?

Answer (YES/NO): YES